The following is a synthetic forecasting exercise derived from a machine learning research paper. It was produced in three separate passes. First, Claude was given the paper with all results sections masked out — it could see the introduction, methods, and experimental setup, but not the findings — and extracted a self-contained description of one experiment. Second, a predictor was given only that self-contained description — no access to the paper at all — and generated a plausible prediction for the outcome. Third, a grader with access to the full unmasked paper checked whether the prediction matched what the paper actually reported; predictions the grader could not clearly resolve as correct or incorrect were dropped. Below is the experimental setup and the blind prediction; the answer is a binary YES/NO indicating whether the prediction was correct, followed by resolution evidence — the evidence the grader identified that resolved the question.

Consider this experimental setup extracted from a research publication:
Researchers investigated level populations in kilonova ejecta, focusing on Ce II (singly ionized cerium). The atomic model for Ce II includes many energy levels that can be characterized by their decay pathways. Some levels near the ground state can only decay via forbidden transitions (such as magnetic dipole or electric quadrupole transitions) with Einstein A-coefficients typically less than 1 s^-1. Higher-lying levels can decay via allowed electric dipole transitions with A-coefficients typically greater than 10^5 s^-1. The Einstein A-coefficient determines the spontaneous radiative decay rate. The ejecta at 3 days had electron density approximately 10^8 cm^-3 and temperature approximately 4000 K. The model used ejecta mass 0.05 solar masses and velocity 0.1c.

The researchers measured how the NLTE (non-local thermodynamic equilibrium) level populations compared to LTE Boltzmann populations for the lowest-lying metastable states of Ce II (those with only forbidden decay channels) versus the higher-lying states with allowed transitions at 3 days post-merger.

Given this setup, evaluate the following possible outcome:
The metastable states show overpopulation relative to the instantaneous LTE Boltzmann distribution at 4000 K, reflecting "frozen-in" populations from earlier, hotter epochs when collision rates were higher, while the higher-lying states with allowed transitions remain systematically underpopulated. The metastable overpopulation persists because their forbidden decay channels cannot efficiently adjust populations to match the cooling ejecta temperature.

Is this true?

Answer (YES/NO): NO